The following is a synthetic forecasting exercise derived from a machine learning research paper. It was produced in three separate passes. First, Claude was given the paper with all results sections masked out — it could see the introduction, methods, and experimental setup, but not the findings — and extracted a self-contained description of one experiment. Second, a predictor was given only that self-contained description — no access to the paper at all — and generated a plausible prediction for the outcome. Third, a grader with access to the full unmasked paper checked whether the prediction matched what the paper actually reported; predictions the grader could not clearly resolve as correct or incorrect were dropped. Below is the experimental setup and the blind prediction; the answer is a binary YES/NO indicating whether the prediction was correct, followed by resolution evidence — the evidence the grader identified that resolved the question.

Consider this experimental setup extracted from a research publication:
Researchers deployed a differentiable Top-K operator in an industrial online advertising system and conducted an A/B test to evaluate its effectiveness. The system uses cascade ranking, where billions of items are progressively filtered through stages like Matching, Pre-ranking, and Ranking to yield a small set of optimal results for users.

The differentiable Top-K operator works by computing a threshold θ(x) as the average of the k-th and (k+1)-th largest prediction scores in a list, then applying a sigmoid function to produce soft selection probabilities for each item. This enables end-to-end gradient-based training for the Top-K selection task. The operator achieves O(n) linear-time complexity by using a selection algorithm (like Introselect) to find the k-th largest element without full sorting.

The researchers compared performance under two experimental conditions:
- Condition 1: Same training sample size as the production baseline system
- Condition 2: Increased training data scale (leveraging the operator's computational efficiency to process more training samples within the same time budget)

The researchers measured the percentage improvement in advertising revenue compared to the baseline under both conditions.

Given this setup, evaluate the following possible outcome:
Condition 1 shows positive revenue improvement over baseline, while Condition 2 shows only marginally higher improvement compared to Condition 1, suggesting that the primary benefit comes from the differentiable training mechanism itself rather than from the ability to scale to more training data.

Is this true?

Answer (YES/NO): NO